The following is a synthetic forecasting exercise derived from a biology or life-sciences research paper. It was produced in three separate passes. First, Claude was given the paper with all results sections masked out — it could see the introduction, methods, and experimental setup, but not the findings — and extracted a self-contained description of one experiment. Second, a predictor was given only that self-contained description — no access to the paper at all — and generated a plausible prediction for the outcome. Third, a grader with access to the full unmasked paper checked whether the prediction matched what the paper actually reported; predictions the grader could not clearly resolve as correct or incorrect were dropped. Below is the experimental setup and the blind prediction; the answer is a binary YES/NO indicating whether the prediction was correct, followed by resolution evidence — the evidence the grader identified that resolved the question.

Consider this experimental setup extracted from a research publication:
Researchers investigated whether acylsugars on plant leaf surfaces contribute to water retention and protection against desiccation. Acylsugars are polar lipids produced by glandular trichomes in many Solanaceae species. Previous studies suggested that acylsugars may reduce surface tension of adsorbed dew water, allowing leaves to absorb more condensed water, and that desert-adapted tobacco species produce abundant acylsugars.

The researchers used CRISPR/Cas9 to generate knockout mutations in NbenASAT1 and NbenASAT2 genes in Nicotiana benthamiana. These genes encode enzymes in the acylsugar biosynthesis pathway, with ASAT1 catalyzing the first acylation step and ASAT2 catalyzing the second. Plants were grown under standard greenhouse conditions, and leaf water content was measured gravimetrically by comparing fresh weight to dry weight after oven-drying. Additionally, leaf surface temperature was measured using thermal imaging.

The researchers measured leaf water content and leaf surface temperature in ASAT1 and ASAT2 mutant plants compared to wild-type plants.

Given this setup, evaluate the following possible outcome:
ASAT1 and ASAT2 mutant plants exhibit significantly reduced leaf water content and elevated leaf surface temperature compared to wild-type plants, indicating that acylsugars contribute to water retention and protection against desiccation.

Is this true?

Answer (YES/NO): NO